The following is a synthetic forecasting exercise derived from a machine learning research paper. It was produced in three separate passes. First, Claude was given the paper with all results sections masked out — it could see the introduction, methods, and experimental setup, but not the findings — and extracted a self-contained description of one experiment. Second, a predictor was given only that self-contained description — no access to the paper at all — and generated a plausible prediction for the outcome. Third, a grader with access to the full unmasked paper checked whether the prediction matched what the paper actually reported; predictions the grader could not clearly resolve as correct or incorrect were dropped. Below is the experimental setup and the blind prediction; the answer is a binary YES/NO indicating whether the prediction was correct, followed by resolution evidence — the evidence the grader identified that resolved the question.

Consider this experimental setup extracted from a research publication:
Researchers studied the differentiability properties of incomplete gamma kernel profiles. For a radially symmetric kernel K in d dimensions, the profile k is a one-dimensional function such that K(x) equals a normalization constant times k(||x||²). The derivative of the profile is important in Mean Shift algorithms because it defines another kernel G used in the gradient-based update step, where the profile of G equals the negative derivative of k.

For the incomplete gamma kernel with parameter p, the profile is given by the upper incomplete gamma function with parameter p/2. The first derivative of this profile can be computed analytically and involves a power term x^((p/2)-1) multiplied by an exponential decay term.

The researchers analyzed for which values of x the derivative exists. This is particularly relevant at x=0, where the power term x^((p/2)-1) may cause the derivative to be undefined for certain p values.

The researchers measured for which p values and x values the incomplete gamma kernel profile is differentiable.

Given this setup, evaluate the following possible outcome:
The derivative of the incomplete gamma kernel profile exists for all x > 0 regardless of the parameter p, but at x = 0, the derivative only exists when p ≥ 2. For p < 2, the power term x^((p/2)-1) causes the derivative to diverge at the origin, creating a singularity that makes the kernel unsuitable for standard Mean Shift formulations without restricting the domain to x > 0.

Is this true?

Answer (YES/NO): YES